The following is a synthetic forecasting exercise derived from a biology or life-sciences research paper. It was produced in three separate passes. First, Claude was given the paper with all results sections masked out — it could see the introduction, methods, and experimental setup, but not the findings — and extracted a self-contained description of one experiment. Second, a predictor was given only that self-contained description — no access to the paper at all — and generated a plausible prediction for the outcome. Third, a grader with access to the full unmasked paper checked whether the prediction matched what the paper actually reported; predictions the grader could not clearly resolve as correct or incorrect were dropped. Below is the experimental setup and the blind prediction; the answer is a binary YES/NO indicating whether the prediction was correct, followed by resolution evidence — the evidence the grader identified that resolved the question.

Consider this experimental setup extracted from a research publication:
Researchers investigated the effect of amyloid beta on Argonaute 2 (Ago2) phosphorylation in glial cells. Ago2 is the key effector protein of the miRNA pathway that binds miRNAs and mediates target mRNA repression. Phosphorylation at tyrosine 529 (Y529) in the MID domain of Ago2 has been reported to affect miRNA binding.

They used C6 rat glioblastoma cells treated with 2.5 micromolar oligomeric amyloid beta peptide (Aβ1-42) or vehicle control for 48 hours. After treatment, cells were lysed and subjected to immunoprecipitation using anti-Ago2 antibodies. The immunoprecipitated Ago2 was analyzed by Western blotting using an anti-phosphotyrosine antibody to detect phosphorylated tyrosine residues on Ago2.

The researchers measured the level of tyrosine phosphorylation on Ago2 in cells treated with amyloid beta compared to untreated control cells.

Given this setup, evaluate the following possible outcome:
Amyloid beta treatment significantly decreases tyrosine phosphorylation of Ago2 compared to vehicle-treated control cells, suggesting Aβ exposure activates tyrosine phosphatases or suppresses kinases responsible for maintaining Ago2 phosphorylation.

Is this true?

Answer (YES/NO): YES